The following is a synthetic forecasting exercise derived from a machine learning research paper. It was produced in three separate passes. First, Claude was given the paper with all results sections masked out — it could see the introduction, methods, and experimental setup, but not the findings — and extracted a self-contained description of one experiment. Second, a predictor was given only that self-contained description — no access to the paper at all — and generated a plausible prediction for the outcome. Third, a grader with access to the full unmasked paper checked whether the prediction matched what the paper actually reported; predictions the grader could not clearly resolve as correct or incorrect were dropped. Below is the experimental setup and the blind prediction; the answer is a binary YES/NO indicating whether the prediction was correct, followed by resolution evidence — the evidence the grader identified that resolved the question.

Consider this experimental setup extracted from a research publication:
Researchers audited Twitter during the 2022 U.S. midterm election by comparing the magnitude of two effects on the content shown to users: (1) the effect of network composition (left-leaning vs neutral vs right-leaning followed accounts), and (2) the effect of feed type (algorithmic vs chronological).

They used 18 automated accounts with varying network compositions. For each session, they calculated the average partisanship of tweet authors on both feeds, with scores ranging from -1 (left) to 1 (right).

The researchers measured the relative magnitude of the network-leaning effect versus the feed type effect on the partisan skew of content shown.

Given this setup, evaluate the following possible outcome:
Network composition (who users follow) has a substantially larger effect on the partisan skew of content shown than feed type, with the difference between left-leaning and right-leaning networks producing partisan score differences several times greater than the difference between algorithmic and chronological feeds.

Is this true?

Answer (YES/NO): YES